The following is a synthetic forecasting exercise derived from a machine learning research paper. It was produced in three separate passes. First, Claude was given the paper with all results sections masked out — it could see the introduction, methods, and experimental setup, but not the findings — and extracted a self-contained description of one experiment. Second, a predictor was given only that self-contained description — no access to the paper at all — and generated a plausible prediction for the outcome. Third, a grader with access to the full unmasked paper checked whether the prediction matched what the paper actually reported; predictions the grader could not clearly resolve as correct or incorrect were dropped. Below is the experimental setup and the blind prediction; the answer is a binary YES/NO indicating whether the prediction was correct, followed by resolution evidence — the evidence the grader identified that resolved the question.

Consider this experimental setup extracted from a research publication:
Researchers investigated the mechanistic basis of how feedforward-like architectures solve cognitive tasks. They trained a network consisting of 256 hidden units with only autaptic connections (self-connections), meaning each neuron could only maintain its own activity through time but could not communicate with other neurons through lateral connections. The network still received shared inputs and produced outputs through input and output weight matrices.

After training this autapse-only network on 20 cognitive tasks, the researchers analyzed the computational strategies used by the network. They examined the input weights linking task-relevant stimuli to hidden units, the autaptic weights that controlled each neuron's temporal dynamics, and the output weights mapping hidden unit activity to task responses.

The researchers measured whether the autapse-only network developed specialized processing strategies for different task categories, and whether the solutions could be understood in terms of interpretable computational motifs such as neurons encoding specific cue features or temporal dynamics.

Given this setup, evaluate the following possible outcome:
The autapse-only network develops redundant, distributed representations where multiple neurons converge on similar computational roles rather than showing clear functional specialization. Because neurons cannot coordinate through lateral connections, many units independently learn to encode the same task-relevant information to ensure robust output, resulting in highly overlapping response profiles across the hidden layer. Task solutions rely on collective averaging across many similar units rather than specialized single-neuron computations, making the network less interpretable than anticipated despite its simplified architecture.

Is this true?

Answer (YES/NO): NO